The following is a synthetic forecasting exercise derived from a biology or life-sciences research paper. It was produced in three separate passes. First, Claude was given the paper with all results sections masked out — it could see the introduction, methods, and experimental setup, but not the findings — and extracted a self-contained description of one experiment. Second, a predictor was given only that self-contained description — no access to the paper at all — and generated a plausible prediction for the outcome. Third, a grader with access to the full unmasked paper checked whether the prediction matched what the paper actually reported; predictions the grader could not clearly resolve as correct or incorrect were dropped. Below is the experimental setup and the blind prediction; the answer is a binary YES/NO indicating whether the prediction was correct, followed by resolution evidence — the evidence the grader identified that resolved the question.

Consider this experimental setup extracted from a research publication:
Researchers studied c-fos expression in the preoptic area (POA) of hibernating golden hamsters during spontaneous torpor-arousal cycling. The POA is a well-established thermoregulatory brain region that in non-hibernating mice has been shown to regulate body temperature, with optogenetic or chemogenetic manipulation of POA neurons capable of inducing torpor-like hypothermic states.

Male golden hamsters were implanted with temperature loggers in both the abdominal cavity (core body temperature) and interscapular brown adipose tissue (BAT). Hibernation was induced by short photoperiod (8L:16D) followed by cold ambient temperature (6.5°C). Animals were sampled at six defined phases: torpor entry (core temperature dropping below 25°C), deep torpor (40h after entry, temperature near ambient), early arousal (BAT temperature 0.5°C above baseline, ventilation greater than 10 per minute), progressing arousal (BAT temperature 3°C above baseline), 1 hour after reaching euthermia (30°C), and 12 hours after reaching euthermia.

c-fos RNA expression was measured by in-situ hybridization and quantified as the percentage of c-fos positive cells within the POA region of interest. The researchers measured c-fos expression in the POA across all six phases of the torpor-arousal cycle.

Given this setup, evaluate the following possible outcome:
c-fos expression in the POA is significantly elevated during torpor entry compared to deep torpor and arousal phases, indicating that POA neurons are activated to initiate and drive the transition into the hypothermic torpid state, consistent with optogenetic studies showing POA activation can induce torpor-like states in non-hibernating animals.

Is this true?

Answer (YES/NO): NO